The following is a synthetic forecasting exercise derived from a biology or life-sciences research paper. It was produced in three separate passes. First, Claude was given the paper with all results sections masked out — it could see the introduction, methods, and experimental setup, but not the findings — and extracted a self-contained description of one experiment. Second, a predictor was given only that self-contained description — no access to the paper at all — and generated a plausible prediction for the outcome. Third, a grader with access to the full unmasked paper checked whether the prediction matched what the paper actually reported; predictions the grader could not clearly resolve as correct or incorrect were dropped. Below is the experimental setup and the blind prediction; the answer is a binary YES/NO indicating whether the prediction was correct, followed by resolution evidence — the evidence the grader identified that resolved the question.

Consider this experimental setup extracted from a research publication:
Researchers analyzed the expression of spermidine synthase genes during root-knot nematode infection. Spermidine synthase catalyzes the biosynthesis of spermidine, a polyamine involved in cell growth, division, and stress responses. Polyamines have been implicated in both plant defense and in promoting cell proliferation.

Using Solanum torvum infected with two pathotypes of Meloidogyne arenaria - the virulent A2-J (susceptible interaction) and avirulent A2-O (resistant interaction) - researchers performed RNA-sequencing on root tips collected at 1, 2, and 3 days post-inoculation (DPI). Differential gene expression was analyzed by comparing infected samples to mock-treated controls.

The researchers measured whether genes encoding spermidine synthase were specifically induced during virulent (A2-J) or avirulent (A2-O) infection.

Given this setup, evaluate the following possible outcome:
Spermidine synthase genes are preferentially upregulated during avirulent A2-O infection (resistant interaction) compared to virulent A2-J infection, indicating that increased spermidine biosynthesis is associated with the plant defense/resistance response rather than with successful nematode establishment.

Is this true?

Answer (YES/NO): NO